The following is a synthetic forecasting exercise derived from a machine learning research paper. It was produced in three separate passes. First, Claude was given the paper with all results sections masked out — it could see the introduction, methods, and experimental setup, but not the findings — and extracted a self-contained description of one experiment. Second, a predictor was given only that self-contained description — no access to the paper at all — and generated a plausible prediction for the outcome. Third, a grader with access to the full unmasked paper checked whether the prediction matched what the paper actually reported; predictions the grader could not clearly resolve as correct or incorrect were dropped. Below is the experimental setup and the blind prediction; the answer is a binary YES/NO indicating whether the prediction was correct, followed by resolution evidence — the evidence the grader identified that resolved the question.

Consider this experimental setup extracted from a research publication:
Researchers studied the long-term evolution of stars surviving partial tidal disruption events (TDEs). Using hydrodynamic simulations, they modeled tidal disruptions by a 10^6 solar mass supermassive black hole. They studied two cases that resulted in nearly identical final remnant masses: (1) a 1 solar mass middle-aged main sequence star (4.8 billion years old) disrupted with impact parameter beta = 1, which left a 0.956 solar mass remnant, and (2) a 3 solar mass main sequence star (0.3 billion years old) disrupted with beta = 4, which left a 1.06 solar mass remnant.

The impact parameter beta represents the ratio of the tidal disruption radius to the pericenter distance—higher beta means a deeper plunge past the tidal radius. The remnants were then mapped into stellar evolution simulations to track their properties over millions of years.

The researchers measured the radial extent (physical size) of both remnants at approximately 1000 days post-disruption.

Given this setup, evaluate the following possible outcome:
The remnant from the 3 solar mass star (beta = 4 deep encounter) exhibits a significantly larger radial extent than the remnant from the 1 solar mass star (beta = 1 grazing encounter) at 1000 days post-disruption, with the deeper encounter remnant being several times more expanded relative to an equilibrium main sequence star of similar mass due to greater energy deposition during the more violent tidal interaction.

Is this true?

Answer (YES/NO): NO